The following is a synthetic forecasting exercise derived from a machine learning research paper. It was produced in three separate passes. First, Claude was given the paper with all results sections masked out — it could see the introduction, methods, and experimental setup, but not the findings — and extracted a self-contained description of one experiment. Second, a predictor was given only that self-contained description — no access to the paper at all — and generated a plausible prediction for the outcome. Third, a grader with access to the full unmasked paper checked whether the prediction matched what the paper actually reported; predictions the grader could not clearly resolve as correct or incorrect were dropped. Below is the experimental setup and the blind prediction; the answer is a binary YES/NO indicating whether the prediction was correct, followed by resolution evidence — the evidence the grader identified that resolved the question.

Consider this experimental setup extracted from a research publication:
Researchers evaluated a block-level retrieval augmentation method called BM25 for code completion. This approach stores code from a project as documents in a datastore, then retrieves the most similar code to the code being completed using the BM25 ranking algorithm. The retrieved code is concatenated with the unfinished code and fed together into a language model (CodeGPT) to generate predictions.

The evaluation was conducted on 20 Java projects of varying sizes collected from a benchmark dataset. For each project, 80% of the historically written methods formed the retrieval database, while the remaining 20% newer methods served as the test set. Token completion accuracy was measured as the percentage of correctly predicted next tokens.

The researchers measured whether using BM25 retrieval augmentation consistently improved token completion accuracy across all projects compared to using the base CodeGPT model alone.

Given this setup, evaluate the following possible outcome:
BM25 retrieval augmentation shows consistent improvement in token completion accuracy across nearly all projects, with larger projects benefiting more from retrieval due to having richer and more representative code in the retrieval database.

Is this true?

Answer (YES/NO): NO